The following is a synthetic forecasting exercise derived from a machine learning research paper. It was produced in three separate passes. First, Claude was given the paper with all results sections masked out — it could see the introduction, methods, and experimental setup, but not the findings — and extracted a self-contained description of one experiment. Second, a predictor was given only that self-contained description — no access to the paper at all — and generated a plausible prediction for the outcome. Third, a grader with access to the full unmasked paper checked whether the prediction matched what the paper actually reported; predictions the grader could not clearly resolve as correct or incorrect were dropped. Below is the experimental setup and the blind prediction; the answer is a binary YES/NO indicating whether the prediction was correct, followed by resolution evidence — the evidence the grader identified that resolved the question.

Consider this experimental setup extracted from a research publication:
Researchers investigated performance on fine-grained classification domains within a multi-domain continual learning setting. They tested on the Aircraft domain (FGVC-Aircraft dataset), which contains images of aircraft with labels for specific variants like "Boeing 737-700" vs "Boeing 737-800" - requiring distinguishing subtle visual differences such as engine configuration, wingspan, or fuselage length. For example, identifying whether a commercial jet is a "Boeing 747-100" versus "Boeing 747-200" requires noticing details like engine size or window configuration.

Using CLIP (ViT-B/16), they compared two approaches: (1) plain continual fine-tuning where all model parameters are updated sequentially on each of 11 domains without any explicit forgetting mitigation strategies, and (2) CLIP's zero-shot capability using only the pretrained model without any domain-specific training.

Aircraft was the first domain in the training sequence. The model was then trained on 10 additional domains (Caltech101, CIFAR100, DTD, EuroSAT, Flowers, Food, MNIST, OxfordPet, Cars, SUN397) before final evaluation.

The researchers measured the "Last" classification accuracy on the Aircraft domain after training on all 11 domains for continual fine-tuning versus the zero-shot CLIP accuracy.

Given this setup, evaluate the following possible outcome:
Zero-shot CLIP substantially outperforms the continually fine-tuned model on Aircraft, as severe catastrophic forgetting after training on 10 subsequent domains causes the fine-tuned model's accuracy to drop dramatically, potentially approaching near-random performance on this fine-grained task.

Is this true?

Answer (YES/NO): NO